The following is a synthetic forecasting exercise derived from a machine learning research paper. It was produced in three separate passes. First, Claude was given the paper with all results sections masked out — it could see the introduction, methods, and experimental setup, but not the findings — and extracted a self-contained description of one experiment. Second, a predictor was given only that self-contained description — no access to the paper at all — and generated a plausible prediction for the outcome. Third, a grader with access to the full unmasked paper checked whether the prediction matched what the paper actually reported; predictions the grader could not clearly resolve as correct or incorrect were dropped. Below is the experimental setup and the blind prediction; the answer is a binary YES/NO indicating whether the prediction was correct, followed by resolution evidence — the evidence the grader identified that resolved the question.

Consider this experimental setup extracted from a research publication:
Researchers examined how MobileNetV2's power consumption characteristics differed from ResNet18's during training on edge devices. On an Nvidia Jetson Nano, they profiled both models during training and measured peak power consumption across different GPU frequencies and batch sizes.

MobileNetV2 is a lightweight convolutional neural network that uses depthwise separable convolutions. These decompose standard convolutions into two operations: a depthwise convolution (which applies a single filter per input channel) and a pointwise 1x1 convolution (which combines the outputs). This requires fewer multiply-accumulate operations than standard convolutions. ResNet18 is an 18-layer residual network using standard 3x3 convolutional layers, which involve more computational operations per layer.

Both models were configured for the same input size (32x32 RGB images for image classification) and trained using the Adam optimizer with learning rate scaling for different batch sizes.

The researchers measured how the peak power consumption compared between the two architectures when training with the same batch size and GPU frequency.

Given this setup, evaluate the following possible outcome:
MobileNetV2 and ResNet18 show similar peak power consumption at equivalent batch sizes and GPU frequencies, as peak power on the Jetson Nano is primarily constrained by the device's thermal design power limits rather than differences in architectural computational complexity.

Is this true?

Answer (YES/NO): NO